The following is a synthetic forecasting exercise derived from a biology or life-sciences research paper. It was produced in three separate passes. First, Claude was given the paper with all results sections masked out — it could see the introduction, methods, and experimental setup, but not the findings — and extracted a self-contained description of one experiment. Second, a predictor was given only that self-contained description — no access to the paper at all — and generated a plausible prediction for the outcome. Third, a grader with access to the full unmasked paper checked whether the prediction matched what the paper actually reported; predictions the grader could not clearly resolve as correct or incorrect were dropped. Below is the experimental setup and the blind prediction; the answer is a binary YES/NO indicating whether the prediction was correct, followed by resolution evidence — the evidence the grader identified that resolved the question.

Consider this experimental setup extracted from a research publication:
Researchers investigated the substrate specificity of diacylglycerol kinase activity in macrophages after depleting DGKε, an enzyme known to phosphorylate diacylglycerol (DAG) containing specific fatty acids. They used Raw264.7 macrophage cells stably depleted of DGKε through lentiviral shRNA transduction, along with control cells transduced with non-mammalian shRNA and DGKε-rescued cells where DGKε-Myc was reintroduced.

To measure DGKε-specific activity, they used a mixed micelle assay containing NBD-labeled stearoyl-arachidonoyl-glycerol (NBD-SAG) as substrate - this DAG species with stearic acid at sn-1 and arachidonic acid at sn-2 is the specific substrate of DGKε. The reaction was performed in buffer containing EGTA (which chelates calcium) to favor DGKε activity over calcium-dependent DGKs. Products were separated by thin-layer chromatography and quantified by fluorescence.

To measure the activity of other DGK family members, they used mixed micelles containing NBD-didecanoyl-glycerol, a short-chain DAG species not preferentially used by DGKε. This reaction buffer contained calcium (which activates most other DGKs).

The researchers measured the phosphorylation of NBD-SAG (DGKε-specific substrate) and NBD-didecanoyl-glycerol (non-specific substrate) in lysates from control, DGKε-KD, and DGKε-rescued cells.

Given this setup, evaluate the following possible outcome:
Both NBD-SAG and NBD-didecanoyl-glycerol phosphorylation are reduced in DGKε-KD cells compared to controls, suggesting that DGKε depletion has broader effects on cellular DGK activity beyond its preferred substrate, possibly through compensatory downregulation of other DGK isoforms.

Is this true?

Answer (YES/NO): NO